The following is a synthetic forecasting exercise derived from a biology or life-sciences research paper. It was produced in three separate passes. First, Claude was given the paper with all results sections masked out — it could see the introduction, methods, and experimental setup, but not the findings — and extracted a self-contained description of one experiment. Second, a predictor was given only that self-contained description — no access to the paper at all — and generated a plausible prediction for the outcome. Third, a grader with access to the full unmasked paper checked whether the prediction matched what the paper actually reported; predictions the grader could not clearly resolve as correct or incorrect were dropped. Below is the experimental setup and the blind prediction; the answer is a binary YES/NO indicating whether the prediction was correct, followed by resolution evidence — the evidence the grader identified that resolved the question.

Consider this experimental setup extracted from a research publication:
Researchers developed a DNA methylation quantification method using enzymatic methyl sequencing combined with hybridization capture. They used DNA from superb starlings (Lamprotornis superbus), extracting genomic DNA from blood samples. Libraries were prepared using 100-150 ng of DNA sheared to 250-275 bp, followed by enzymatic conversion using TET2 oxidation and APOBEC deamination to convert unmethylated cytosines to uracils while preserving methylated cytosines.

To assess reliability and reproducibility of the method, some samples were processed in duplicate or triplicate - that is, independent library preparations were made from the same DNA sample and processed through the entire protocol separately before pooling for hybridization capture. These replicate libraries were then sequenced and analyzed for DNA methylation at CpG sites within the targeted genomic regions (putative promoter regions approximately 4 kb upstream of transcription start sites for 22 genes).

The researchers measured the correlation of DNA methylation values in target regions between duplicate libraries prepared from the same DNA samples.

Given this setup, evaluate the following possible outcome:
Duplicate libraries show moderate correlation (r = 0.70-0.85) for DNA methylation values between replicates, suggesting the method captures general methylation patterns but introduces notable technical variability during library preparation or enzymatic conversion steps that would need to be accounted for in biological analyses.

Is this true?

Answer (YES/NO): NO